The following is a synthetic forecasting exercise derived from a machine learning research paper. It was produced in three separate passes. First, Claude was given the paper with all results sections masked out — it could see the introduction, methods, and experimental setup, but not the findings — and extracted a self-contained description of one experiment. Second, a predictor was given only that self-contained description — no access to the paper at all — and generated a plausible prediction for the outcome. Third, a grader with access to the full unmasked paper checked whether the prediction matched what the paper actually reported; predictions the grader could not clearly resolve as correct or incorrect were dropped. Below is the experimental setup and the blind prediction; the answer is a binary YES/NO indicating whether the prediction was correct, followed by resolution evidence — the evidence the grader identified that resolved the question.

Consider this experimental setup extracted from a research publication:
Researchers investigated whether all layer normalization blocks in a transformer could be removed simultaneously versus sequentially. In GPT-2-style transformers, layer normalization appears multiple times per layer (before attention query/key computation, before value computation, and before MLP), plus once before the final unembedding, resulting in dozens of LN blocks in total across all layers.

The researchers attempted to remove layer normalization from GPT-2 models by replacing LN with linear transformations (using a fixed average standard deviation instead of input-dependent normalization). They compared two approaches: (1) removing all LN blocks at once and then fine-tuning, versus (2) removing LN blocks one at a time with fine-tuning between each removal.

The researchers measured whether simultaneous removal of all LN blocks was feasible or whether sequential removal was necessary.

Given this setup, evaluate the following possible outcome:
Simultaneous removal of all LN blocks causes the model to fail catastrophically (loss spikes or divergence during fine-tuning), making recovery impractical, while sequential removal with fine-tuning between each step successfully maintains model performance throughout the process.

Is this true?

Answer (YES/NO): YES